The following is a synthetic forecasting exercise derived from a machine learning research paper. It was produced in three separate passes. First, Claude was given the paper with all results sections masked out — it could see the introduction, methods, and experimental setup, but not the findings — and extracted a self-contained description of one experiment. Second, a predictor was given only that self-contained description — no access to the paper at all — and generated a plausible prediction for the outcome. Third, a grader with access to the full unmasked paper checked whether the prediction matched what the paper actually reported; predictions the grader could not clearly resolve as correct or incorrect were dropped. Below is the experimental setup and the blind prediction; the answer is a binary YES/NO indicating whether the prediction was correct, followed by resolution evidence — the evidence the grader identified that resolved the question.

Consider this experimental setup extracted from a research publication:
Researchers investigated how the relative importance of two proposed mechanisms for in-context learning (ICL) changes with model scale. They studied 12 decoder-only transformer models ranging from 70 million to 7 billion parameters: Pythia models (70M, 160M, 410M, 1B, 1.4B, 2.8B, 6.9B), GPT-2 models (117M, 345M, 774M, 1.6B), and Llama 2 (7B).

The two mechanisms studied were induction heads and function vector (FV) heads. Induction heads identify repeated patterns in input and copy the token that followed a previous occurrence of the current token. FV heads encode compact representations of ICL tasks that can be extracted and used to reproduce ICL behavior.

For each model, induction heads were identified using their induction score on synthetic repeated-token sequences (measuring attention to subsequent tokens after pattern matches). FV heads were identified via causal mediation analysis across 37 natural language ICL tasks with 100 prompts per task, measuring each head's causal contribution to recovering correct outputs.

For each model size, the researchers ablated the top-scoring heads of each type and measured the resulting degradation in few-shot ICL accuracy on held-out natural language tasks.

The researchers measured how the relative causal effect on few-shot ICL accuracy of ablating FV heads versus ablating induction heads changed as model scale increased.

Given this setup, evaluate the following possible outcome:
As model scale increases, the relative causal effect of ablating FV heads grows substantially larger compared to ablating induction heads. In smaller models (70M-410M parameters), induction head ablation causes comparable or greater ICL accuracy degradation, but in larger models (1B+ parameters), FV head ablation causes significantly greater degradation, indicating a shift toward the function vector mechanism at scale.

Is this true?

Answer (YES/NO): YES